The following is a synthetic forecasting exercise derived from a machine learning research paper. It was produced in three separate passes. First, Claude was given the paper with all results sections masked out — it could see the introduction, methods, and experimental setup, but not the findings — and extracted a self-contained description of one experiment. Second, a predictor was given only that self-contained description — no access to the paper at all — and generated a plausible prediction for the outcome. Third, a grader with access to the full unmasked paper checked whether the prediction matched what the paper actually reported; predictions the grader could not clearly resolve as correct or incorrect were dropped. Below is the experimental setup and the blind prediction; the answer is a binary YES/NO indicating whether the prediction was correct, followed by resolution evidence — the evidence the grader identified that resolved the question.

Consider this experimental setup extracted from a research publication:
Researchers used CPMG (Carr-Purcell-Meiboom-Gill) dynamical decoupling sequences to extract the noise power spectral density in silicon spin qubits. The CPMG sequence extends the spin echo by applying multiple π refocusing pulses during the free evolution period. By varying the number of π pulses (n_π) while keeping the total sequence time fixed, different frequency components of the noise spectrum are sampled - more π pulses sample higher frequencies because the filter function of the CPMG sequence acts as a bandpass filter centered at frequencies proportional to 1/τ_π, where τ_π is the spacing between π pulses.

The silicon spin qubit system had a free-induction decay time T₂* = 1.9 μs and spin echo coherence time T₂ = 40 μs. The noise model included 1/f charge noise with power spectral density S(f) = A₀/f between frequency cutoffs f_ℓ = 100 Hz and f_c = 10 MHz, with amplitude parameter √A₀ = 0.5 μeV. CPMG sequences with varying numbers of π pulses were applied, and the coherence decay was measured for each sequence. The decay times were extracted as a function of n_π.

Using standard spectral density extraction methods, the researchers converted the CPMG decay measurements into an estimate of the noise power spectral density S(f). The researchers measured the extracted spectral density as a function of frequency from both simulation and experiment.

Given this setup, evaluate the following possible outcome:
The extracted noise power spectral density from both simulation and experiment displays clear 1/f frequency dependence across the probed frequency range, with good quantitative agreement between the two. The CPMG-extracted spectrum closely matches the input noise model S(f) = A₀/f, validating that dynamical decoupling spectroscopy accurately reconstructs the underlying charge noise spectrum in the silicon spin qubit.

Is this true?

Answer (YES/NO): YES